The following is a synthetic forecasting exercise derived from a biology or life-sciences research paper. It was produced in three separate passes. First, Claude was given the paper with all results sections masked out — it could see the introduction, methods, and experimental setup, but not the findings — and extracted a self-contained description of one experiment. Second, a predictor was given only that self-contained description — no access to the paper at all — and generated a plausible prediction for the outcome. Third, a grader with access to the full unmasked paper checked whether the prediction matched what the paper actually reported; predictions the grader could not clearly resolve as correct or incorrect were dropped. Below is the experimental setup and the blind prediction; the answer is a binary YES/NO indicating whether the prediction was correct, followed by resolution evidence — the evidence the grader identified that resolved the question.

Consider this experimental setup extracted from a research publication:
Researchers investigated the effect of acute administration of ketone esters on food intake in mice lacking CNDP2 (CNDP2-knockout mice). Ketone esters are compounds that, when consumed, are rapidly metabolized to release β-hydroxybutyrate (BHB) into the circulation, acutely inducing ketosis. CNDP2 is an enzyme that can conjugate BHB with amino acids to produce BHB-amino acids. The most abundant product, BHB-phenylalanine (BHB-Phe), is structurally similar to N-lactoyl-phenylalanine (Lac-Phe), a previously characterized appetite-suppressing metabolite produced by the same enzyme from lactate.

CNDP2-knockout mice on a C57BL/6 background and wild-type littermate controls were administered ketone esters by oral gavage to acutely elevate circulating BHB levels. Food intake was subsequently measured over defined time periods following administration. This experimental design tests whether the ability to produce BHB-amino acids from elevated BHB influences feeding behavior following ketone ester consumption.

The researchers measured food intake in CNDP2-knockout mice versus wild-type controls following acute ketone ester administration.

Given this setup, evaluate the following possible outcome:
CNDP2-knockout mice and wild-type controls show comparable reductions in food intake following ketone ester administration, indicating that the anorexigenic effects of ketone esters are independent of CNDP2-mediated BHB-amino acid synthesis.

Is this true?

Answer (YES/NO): NO